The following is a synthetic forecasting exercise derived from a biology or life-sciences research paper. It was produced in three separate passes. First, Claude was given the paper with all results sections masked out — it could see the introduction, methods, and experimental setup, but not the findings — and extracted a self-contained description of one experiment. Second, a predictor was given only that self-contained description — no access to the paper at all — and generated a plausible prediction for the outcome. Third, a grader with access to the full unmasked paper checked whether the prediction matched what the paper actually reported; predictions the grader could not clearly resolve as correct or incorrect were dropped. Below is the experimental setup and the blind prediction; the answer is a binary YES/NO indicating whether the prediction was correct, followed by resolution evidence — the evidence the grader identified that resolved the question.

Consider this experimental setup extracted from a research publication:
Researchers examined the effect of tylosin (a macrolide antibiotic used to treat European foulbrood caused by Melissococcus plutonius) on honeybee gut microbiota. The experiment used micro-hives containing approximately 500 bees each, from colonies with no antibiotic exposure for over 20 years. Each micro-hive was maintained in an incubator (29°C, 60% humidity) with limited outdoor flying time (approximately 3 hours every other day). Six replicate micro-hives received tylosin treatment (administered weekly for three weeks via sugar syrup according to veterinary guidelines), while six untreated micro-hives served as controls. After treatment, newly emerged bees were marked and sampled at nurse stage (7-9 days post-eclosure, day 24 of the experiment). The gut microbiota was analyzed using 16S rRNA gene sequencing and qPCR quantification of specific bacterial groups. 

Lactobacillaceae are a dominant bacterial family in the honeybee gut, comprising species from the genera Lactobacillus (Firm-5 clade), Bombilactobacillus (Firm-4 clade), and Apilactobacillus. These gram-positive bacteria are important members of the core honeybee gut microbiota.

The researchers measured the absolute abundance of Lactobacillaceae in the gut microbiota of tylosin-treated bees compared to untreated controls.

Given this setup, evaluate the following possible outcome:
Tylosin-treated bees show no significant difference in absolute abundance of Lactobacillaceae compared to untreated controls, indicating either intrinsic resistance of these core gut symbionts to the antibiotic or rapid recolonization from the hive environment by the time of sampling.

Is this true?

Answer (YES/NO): NO